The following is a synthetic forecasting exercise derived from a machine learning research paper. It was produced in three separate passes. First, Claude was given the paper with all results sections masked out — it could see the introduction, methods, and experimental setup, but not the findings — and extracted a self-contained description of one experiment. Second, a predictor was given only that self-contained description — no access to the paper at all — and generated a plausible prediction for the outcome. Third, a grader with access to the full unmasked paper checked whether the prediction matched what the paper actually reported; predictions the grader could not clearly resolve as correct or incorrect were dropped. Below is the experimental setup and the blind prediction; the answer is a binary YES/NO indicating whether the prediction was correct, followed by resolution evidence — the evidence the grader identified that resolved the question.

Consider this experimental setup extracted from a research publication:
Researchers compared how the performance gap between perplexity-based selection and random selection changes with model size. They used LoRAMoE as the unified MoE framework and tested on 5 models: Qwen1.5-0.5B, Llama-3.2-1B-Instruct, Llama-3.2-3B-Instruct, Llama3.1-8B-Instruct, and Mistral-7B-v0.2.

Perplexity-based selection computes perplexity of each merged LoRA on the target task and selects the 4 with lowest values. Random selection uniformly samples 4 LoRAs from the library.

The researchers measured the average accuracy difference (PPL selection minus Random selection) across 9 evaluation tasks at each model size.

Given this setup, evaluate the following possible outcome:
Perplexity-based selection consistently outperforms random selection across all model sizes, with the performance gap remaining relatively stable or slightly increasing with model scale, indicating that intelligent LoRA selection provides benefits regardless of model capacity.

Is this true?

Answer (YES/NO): NO